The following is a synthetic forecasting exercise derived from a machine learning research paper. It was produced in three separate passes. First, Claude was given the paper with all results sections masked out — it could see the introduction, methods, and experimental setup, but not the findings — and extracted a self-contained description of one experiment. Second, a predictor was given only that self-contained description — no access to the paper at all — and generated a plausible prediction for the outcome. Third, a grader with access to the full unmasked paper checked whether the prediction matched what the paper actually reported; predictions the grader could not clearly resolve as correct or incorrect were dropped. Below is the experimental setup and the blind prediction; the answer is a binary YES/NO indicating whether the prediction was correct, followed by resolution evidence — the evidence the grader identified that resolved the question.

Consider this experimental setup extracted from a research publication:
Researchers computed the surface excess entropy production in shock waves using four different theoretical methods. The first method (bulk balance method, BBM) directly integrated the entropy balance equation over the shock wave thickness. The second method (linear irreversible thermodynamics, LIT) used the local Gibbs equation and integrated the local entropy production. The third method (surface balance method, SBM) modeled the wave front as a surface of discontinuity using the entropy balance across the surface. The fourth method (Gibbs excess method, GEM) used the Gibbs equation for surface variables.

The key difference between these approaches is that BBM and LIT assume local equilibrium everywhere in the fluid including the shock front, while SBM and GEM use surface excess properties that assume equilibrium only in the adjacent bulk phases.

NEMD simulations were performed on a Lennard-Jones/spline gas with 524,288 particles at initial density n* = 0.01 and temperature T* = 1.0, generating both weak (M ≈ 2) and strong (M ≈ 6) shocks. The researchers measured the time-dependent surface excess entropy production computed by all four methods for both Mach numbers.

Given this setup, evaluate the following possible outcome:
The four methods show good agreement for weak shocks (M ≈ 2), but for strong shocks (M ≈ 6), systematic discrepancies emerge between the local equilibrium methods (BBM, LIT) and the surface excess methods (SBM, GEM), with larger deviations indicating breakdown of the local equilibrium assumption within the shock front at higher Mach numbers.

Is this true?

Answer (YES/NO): NO